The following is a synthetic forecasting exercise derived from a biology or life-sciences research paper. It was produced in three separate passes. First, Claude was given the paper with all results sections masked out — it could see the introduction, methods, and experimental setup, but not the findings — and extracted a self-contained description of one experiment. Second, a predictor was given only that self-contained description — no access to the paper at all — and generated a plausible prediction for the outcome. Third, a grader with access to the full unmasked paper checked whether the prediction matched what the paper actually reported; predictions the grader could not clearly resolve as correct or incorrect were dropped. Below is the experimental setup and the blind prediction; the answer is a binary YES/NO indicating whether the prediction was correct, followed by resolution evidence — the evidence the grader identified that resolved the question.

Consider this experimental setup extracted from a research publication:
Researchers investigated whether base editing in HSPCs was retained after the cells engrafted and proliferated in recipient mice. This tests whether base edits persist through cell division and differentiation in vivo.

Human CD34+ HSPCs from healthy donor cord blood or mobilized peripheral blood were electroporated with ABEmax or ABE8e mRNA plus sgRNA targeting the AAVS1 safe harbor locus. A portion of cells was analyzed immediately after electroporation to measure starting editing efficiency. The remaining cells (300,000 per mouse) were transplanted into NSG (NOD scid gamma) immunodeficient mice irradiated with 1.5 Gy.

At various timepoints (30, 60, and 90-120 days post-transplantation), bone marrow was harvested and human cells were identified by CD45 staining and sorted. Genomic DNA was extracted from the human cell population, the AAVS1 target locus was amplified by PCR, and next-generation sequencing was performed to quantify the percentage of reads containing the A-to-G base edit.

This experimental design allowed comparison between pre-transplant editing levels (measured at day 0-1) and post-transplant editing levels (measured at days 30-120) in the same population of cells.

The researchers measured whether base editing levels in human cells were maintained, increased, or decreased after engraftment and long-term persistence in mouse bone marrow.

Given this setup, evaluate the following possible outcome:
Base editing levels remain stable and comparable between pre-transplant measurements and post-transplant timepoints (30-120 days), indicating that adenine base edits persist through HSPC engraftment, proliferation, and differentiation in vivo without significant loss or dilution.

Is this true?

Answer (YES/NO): NO